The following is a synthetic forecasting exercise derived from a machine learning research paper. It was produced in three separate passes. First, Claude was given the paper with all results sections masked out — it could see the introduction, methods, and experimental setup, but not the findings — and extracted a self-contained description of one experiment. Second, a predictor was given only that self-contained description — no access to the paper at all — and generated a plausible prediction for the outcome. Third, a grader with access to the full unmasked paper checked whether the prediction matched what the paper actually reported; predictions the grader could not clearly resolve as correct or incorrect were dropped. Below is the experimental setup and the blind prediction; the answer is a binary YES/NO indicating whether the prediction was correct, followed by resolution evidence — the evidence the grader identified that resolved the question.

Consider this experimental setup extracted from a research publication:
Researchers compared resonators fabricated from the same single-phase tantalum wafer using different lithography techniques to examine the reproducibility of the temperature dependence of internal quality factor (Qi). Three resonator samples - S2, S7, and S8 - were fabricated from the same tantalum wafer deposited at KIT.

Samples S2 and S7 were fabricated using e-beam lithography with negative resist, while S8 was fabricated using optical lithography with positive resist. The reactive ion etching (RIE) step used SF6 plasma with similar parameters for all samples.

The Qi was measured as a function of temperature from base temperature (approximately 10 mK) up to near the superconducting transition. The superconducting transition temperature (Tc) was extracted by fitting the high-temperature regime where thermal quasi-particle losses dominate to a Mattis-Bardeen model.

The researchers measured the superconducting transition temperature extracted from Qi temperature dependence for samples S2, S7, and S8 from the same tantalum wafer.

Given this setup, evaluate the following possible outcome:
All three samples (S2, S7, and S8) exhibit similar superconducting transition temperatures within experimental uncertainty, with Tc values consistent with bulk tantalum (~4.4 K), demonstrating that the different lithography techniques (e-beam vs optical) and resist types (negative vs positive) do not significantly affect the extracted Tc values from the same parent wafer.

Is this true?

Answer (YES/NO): NO